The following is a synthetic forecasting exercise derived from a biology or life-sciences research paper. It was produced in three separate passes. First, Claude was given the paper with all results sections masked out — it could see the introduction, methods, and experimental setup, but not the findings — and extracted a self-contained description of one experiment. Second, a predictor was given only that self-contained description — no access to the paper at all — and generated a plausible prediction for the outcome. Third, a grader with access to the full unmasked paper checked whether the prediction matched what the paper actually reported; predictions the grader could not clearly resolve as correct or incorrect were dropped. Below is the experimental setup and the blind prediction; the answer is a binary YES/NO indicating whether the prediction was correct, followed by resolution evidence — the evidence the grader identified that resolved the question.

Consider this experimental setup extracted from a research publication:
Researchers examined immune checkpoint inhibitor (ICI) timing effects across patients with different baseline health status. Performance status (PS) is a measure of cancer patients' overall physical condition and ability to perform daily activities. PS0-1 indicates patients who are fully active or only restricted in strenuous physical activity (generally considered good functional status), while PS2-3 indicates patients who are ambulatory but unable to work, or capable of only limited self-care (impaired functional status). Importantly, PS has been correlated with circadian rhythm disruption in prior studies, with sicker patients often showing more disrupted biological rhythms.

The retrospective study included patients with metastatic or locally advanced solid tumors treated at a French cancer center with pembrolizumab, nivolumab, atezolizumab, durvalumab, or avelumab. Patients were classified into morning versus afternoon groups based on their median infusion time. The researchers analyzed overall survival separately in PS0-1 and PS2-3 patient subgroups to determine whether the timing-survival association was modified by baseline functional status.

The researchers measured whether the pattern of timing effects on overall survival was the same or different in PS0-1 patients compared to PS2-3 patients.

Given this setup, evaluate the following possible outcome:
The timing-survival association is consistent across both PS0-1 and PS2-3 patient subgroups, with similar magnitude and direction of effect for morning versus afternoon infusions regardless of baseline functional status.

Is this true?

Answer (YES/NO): NO